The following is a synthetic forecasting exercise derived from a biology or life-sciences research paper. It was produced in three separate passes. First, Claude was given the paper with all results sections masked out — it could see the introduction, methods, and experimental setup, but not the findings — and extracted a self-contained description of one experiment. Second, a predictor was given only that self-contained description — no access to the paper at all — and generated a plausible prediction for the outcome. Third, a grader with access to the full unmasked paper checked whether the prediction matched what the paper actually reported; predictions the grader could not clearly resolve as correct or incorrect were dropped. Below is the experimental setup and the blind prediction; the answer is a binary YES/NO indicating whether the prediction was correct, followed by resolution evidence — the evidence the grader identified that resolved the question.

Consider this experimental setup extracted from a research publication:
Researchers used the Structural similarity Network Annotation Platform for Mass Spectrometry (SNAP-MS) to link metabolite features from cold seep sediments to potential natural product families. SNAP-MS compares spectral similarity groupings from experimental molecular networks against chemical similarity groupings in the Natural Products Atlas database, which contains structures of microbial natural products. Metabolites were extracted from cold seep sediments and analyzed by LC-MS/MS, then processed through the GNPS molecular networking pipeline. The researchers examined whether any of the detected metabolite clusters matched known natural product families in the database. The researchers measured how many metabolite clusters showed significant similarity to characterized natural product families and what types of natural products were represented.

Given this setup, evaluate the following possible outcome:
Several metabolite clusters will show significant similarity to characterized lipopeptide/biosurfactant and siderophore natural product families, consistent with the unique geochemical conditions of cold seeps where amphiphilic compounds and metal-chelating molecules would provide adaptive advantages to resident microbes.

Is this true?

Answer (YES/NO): NO